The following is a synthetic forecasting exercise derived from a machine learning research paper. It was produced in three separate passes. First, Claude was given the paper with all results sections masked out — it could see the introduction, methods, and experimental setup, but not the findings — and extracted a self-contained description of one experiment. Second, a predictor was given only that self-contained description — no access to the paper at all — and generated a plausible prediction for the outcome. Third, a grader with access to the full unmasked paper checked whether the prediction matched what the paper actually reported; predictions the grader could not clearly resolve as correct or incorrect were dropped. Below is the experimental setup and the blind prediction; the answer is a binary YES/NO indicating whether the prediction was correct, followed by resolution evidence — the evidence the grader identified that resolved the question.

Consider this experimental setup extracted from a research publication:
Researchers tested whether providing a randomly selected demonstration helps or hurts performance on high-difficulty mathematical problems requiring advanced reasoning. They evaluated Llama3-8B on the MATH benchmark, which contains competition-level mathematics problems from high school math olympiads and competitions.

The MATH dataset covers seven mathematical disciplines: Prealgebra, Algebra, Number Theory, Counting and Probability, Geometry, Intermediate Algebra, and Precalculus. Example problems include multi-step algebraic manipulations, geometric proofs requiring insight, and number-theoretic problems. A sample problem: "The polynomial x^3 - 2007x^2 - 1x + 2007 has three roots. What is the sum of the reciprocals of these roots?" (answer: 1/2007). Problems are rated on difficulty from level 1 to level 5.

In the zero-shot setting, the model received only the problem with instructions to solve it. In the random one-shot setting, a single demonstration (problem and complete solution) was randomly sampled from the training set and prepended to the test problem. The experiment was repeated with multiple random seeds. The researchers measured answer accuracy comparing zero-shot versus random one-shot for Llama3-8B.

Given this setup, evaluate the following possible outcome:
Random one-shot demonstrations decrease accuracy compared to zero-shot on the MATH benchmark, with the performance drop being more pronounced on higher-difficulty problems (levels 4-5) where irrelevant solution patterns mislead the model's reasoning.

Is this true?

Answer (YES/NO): NO